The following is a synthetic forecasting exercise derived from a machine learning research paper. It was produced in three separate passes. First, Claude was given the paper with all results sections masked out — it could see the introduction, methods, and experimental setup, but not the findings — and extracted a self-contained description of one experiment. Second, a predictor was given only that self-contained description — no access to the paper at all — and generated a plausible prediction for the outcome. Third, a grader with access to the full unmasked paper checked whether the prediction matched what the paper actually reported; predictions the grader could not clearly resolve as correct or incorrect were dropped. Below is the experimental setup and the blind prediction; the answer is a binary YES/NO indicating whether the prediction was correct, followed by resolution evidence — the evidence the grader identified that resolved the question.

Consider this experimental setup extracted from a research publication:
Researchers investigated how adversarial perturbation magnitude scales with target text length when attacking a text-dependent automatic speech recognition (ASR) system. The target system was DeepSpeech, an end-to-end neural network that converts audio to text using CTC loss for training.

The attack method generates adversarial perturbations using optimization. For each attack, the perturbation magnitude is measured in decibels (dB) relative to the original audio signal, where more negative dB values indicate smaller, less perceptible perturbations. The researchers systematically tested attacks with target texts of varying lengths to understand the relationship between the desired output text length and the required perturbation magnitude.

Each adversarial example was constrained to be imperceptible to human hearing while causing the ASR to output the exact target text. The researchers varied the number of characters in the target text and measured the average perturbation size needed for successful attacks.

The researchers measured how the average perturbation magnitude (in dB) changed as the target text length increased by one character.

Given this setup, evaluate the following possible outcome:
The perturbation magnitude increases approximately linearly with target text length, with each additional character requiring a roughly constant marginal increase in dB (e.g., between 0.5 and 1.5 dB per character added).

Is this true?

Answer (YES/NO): NO